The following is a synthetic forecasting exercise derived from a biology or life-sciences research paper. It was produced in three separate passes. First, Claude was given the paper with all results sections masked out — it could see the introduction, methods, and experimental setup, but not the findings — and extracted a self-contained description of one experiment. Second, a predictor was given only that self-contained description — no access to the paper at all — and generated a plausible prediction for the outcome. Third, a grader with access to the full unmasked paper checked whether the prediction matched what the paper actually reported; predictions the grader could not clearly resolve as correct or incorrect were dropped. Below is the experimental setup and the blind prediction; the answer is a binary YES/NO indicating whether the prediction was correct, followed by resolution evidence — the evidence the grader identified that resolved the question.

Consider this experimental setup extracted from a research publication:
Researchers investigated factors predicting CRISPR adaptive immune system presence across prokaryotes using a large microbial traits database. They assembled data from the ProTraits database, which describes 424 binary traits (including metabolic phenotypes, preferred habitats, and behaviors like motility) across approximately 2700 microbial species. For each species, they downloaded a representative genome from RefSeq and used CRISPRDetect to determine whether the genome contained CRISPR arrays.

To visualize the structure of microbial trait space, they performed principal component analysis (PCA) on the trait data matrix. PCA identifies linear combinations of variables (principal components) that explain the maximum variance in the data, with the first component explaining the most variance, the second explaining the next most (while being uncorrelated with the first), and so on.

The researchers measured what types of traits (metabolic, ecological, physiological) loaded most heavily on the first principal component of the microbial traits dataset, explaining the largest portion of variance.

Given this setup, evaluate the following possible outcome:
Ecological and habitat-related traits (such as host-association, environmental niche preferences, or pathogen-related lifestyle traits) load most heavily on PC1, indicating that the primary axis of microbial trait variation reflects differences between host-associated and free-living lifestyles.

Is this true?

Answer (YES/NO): YES